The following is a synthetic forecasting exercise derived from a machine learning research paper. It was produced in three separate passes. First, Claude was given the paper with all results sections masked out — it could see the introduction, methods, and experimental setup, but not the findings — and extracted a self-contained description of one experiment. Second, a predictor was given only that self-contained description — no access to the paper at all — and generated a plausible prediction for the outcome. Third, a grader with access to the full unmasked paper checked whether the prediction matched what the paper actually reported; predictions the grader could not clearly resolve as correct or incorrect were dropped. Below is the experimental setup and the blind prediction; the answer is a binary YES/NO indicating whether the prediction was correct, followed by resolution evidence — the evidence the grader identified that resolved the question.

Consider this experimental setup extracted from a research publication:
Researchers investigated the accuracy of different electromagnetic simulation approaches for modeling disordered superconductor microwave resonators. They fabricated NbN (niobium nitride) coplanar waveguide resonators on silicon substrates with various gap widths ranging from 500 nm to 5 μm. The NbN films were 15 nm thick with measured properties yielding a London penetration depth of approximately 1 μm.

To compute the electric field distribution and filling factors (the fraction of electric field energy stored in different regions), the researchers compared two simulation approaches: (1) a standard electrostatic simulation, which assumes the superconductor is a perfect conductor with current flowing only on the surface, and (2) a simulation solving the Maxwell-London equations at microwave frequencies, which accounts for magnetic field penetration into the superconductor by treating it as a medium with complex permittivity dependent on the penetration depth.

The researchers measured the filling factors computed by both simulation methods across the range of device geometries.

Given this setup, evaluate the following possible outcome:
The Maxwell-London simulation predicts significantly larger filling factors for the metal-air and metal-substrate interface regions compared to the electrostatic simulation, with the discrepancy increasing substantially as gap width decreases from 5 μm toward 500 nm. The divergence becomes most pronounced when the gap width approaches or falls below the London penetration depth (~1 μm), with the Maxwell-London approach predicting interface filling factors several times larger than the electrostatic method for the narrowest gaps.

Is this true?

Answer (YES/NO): NO